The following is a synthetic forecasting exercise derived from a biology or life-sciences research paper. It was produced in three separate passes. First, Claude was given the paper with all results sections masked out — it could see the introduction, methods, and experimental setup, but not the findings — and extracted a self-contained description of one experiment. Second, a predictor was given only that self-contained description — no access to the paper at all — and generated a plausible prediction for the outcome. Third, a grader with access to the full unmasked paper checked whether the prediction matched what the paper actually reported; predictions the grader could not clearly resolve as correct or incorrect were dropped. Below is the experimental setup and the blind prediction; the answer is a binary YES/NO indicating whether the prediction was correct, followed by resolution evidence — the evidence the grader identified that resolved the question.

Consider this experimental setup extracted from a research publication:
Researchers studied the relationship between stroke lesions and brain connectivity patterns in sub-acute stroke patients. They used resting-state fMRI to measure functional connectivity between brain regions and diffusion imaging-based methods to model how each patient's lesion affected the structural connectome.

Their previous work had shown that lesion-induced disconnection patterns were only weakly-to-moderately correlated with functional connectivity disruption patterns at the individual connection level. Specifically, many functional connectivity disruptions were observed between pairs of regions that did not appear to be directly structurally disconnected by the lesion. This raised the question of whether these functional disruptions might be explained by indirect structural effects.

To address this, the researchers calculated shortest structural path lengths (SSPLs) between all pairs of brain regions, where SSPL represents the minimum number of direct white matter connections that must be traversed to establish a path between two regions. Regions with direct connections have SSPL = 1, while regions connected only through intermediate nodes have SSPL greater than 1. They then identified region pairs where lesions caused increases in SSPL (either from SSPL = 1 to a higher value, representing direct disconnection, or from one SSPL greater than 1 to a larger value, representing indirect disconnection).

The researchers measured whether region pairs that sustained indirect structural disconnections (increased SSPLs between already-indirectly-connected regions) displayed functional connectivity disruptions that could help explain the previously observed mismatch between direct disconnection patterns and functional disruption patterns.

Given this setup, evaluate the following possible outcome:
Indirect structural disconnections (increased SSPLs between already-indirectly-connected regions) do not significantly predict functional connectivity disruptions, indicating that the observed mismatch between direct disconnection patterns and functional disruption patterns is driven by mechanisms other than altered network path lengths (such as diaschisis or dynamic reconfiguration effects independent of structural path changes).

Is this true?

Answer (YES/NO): NO